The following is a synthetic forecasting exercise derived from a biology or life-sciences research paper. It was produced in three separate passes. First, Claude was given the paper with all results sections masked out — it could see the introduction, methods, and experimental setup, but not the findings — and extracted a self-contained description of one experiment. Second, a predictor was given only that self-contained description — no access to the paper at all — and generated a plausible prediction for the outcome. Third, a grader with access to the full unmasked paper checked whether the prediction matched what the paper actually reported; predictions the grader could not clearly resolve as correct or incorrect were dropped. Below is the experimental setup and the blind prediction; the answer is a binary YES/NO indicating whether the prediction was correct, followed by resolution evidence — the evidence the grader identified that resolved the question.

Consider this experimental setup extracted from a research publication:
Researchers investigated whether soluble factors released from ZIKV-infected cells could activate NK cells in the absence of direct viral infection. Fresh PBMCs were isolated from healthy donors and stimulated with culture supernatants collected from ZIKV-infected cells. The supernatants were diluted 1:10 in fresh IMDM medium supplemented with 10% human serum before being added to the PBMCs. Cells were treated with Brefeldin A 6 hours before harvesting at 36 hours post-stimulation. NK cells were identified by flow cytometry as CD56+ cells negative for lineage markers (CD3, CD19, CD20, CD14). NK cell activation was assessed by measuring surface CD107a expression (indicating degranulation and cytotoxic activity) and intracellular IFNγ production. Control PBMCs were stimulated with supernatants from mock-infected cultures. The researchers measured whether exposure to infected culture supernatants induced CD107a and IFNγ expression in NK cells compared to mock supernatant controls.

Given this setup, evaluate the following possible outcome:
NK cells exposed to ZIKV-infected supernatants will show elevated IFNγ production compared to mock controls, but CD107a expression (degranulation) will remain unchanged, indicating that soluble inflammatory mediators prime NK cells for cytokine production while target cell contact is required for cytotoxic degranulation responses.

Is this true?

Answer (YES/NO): NO